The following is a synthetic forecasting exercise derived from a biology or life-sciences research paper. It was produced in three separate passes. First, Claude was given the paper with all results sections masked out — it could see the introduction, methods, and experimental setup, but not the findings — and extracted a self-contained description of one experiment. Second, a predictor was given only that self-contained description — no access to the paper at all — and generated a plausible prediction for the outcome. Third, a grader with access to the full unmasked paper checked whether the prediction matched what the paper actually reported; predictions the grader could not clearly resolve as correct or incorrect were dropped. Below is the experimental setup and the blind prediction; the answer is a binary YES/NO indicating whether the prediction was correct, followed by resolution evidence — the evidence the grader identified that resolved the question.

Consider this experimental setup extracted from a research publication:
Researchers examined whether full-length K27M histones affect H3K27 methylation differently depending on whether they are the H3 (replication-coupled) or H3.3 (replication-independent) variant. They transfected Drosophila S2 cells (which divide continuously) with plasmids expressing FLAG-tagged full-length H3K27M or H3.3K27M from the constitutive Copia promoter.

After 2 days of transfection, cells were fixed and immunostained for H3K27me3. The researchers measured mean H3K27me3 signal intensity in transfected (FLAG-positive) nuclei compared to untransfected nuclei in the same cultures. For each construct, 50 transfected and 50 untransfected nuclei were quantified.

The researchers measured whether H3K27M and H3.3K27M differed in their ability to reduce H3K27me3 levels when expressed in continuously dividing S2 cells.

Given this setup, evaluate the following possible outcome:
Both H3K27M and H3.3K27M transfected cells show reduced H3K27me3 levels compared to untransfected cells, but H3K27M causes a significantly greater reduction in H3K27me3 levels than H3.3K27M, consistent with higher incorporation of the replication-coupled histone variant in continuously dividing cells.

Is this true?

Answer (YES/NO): NO